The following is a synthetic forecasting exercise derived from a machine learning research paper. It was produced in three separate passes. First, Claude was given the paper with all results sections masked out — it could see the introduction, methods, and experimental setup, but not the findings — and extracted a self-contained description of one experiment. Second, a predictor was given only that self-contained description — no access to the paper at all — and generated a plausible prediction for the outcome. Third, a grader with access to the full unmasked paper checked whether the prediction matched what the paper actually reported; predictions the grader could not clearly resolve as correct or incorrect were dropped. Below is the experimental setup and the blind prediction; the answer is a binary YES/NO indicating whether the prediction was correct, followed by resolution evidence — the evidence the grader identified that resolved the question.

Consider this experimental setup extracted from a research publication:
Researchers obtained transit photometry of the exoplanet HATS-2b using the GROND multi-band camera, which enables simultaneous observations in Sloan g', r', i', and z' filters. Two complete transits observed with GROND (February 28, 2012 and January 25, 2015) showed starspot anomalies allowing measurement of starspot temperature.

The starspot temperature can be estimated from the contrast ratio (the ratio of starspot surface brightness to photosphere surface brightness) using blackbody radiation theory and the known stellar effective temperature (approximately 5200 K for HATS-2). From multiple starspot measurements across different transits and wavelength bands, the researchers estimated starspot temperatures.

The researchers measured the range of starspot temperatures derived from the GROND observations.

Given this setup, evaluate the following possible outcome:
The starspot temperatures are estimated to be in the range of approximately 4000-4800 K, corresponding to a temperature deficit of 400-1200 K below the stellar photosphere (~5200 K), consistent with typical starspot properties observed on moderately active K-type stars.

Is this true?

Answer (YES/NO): NO